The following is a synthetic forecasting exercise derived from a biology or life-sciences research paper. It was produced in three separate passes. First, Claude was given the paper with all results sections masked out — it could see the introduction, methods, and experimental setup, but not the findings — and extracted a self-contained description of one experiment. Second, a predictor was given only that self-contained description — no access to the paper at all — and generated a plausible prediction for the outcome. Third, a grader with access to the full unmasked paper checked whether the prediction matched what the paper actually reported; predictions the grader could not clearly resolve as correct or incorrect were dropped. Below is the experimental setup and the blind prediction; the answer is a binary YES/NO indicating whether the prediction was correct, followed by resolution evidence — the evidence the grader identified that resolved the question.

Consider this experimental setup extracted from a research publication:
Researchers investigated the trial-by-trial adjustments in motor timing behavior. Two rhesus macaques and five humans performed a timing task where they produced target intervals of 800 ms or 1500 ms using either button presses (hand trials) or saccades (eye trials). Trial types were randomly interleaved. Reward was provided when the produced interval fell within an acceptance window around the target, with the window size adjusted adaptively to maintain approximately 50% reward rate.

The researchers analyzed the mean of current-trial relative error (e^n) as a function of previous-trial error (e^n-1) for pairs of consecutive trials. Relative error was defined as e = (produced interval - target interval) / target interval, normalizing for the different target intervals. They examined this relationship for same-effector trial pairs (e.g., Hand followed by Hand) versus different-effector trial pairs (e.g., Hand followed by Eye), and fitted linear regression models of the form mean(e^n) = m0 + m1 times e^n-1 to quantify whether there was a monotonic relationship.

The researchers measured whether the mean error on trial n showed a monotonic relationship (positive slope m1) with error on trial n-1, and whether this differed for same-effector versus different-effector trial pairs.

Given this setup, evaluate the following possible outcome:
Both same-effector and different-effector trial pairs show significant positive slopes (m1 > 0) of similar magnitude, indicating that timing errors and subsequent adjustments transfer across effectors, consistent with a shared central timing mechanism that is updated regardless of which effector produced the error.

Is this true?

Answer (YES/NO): NO